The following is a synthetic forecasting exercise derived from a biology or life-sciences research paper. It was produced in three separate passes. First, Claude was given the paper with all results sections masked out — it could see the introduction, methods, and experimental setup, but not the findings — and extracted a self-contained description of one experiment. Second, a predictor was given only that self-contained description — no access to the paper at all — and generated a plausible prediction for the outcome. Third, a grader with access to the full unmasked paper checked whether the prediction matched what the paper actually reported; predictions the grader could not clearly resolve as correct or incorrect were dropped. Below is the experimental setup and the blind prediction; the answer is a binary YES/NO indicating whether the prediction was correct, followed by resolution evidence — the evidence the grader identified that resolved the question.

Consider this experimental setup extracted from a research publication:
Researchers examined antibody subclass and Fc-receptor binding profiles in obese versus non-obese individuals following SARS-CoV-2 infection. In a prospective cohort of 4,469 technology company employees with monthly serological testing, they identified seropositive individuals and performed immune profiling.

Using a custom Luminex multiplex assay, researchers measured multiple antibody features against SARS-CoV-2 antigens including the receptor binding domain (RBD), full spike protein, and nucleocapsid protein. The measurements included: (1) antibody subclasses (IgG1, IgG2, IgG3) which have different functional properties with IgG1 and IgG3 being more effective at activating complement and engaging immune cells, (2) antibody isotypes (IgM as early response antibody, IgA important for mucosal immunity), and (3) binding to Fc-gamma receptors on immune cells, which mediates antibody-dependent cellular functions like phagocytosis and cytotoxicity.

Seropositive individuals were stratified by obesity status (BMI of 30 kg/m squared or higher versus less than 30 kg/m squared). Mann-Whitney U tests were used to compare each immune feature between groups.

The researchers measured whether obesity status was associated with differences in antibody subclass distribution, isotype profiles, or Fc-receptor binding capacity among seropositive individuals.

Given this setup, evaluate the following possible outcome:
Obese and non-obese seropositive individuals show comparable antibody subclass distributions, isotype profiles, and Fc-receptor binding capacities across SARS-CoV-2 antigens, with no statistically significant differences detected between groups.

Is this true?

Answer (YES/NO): YES